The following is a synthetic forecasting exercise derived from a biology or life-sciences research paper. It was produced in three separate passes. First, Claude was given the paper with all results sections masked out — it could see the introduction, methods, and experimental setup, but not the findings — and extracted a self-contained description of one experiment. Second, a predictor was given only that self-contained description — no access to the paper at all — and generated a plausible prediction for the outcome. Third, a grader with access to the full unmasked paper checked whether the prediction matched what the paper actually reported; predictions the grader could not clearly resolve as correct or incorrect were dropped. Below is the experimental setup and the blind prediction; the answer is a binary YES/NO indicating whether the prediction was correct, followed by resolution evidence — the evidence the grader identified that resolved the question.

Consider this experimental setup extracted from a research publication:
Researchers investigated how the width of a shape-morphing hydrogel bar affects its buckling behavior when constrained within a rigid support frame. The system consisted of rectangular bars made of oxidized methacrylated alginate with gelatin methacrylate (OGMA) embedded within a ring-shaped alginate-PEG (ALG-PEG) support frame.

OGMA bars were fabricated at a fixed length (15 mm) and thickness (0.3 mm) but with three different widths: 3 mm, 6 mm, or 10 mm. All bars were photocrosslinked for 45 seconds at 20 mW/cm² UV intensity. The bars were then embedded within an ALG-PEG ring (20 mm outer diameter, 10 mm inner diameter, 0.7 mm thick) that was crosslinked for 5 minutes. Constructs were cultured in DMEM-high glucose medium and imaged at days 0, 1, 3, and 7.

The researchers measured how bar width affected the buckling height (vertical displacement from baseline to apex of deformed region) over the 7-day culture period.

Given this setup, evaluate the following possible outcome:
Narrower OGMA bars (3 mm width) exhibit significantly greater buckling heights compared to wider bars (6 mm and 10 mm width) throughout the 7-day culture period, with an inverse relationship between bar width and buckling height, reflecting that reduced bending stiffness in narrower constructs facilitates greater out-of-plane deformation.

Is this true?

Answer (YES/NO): YES